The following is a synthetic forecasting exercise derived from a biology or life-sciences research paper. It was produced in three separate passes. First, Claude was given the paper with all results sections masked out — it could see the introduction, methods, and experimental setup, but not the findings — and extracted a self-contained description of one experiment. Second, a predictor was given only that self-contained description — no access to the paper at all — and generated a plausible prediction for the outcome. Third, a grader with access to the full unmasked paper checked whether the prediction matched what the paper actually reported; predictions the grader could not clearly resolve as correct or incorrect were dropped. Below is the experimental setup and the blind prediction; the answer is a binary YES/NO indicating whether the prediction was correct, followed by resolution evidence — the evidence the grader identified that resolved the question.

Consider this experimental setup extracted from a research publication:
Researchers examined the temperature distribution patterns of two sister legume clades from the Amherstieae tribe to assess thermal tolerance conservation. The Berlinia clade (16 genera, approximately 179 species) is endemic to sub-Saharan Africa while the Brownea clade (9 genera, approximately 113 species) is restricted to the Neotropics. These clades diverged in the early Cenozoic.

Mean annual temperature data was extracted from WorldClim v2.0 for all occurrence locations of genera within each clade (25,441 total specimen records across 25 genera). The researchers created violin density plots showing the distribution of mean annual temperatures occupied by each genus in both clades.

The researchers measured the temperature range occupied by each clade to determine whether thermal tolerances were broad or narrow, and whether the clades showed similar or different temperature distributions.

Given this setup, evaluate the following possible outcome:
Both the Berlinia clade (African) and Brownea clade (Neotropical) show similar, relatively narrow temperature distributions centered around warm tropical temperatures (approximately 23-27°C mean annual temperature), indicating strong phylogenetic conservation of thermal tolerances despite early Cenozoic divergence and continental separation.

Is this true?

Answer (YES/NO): NO